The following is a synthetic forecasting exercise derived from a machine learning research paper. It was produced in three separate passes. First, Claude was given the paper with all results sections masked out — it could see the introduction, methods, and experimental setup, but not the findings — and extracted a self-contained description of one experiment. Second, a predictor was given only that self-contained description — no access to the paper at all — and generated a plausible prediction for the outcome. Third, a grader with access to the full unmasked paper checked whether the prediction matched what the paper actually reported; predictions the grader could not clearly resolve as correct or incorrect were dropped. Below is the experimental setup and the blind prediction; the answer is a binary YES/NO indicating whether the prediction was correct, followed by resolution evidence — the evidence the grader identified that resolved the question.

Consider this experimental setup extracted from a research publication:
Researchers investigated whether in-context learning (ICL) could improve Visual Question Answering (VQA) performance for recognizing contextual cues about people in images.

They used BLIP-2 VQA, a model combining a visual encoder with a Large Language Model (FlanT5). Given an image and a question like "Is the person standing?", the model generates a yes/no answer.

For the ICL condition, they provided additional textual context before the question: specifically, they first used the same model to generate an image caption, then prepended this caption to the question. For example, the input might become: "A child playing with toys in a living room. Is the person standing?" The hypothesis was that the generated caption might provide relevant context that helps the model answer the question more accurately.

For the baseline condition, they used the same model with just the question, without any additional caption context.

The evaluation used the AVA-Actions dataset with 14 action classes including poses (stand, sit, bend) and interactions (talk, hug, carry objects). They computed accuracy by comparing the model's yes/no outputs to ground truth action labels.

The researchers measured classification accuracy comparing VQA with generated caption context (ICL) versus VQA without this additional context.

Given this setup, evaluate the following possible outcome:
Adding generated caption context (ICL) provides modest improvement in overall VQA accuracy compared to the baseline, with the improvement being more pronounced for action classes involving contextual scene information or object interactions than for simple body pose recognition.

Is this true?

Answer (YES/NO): NO